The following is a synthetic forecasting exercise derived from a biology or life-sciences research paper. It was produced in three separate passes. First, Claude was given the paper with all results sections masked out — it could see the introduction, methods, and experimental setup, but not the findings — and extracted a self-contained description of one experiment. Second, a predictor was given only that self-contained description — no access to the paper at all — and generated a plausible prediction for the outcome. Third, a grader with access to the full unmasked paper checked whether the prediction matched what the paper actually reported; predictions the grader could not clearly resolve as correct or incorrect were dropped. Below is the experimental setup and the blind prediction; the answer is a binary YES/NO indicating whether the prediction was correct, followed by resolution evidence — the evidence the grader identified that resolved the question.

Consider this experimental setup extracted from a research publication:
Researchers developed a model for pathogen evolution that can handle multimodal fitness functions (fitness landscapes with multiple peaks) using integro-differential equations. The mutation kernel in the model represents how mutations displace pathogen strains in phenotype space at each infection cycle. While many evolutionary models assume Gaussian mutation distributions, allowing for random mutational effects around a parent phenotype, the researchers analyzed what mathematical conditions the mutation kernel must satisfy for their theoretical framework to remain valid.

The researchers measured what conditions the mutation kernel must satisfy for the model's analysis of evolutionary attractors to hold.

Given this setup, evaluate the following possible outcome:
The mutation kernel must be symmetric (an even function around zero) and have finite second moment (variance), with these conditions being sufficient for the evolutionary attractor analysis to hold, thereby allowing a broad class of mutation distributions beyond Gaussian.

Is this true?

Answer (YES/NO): NO